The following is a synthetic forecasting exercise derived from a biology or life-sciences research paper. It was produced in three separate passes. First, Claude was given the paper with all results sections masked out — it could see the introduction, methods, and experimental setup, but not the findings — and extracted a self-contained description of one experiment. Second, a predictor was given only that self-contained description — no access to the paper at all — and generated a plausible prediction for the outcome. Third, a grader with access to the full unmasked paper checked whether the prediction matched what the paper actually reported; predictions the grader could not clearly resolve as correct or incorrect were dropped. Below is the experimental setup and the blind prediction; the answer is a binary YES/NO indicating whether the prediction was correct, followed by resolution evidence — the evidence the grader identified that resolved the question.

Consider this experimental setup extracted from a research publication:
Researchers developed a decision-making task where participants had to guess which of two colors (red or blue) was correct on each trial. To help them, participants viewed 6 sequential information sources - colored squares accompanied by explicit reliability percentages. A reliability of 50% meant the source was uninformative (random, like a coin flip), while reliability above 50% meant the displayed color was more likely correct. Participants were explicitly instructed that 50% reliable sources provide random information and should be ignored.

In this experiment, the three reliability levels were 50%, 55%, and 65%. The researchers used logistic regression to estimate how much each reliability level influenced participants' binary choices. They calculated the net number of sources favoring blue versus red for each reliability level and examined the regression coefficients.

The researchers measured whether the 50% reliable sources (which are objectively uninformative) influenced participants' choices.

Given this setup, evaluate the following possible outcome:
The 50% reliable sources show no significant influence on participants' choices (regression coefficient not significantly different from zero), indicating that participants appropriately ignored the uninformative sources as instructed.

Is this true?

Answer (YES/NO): NO